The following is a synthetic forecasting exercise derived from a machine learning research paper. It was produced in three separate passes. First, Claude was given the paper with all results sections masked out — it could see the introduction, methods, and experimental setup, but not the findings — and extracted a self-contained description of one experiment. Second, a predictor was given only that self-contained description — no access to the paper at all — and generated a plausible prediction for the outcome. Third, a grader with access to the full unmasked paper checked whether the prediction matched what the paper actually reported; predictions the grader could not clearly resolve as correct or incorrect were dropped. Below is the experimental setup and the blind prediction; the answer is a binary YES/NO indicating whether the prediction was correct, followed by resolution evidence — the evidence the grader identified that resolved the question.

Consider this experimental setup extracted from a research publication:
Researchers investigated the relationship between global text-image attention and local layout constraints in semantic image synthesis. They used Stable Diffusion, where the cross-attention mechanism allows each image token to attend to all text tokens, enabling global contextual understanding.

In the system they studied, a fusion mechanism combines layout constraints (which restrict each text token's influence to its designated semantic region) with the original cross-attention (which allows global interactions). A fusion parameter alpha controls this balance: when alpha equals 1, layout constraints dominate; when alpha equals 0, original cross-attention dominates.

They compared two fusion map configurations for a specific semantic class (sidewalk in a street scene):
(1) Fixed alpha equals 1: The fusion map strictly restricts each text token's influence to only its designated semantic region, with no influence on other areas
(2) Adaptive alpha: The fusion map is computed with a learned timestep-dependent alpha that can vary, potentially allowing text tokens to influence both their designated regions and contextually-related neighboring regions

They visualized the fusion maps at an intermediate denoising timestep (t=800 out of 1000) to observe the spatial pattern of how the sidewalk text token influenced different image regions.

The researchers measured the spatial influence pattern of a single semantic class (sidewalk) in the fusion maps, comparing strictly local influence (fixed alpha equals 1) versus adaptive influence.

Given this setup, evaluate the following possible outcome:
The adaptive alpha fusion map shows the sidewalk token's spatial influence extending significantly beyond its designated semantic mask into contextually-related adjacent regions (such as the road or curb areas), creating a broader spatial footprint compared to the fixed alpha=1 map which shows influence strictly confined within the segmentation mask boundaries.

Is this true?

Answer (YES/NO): YES